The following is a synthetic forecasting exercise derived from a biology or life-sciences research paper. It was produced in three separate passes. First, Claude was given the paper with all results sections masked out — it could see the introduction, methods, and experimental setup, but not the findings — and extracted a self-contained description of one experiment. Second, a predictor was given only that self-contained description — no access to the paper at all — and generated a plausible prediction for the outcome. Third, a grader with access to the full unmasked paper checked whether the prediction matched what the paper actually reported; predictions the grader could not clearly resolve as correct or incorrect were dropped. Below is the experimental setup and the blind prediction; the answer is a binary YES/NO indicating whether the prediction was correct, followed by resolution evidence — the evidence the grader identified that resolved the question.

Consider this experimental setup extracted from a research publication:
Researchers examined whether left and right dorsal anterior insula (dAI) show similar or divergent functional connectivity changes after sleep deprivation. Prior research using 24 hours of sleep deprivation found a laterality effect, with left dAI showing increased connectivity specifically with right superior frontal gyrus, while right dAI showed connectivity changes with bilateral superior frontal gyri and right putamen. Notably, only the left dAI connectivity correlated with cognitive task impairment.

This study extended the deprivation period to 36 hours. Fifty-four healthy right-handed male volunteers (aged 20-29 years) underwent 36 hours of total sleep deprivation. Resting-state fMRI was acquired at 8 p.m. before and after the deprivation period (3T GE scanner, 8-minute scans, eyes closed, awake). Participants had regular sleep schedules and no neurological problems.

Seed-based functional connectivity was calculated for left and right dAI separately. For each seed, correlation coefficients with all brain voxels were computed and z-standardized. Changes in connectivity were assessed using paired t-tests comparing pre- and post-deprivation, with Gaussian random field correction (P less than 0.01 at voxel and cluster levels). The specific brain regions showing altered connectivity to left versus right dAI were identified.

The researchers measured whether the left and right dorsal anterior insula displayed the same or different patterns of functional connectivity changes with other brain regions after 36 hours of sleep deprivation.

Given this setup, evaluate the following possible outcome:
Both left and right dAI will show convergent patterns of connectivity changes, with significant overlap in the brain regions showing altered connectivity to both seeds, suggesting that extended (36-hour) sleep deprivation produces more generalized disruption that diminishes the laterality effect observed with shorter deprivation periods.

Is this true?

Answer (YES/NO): NO